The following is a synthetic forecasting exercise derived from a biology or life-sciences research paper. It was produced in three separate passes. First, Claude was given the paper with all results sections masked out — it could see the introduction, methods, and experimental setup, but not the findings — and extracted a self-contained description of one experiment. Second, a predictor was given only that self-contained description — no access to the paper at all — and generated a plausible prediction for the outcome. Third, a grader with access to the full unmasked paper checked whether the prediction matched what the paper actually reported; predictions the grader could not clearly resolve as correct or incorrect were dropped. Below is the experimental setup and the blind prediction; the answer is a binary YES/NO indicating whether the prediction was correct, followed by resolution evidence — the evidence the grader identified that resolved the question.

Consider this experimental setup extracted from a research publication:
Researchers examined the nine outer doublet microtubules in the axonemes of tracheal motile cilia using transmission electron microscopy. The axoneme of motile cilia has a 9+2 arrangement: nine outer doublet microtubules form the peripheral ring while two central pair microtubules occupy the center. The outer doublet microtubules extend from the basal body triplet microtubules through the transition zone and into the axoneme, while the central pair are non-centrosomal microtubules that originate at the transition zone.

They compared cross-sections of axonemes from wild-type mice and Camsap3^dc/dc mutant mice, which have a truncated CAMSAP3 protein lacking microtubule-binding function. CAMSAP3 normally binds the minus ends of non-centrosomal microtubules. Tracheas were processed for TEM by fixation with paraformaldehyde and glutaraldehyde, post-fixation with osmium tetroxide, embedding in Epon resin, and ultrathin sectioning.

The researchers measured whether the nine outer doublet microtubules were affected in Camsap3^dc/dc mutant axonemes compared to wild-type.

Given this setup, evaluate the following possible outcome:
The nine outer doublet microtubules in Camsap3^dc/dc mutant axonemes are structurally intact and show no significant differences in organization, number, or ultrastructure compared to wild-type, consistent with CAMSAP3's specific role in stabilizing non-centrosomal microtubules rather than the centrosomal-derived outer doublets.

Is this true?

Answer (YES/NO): NO